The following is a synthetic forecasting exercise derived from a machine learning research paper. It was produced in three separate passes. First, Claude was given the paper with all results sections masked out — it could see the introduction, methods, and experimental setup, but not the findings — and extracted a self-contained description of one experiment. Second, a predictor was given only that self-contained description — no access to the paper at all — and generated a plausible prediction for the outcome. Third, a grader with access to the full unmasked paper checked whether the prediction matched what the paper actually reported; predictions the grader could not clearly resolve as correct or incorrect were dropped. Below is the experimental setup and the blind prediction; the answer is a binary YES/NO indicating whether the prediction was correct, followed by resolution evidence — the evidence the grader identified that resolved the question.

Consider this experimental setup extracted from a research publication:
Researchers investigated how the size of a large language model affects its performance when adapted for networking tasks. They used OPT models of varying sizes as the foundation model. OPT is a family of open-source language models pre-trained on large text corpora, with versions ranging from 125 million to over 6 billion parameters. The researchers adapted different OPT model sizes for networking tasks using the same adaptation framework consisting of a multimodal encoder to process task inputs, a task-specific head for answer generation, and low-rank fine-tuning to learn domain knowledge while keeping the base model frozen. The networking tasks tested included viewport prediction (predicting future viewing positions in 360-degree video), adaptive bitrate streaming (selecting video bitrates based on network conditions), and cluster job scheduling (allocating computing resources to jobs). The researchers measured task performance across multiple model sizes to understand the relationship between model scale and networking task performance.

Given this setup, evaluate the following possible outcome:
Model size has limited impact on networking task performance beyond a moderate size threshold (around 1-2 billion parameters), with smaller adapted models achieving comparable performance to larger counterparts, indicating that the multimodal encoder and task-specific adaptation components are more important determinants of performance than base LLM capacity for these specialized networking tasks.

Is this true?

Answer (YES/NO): NO